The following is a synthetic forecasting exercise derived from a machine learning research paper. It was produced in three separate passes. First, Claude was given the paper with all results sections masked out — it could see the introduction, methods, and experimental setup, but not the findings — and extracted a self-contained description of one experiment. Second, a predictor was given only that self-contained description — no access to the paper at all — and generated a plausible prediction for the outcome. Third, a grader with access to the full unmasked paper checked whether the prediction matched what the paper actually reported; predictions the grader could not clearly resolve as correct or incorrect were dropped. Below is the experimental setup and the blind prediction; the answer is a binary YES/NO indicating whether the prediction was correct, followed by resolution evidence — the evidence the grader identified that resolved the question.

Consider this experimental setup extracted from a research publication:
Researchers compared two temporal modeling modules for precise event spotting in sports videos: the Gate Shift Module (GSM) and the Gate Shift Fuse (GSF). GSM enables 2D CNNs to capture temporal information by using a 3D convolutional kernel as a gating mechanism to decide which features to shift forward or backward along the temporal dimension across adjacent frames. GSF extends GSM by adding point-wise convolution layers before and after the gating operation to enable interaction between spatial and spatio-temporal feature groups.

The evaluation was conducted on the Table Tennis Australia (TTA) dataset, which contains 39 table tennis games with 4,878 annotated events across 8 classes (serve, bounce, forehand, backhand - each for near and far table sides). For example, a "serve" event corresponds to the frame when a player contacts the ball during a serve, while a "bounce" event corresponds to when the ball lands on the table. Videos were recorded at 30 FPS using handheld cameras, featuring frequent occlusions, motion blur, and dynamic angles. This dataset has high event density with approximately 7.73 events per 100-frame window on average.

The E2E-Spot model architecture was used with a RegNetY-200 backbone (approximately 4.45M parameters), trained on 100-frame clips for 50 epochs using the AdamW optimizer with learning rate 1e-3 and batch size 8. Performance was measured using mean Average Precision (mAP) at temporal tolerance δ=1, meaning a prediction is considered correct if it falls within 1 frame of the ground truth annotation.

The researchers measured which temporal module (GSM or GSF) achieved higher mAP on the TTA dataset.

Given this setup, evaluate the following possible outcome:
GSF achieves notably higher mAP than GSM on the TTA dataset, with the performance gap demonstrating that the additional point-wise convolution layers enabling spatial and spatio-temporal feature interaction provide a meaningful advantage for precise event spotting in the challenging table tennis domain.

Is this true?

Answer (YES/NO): NO